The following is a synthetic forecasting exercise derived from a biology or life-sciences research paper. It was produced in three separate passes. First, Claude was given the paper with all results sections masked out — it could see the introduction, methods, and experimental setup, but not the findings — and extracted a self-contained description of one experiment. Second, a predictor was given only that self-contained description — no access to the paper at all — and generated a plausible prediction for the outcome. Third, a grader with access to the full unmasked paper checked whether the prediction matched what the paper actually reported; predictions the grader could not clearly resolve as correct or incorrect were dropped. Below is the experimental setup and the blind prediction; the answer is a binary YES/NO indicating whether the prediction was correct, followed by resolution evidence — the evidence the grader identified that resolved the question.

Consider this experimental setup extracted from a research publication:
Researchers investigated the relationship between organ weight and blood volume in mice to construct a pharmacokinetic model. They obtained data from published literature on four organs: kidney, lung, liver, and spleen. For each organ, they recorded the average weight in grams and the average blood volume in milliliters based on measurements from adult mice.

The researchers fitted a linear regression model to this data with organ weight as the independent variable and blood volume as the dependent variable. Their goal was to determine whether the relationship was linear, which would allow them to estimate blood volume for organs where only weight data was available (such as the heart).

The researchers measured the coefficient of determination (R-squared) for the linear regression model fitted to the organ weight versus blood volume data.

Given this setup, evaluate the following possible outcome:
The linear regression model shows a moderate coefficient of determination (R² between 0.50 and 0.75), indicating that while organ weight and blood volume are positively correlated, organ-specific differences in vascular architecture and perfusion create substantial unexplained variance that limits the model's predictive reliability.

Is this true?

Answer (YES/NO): NO